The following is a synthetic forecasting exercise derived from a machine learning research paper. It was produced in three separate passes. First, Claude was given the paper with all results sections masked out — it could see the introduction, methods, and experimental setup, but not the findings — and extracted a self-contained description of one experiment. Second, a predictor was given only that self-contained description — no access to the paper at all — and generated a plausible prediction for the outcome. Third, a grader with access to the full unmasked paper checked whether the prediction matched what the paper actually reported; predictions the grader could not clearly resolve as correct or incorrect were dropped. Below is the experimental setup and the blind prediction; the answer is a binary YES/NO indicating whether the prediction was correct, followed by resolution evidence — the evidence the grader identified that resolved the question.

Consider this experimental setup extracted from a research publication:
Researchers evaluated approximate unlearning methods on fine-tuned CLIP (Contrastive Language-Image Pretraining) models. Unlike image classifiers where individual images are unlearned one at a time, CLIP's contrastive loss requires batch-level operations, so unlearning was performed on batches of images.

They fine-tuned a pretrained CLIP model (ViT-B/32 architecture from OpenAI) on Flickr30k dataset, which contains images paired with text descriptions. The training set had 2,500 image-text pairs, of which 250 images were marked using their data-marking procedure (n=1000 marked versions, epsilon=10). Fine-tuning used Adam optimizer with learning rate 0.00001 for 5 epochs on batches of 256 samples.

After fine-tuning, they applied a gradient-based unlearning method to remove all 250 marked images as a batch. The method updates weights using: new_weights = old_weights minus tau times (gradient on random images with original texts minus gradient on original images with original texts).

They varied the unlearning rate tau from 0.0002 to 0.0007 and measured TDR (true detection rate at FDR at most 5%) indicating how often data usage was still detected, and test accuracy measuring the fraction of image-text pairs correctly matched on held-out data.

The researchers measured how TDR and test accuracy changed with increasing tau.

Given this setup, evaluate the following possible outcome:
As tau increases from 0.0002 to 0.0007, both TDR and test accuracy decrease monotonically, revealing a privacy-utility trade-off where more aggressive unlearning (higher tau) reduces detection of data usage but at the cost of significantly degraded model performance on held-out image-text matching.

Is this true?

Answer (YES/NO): YES